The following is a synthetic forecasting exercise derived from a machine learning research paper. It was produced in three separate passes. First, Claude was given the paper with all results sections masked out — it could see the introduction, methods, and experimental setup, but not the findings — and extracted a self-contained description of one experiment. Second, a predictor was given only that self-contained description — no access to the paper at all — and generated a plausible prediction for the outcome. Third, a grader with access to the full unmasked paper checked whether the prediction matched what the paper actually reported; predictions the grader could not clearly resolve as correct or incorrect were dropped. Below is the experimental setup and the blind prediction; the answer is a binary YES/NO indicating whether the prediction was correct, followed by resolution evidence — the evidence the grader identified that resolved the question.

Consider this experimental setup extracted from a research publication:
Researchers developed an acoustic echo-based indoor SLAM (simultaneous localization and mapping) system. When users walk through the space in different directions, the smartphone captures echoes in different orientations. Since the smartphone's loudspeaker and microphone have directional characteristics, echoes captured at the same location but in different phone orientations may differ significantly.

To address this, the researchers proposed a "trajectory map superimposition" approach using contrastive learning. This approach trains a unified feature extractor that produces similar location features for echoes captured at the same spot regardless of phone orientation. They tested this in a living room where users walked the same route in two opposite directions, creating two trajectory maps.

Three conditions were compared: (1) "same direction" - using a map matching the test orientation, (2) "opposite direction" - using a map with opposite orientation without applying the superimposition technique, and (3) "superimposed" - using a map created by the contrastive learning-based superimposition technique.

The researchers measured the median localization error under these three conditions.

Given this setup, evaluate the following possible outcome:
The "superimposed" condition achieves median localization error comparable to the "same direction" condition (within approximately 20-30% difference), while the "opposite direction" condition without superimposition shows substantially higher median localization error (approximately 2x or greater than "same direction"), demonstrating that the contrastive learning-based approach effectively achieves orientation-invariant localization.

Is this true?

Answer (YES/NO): YES